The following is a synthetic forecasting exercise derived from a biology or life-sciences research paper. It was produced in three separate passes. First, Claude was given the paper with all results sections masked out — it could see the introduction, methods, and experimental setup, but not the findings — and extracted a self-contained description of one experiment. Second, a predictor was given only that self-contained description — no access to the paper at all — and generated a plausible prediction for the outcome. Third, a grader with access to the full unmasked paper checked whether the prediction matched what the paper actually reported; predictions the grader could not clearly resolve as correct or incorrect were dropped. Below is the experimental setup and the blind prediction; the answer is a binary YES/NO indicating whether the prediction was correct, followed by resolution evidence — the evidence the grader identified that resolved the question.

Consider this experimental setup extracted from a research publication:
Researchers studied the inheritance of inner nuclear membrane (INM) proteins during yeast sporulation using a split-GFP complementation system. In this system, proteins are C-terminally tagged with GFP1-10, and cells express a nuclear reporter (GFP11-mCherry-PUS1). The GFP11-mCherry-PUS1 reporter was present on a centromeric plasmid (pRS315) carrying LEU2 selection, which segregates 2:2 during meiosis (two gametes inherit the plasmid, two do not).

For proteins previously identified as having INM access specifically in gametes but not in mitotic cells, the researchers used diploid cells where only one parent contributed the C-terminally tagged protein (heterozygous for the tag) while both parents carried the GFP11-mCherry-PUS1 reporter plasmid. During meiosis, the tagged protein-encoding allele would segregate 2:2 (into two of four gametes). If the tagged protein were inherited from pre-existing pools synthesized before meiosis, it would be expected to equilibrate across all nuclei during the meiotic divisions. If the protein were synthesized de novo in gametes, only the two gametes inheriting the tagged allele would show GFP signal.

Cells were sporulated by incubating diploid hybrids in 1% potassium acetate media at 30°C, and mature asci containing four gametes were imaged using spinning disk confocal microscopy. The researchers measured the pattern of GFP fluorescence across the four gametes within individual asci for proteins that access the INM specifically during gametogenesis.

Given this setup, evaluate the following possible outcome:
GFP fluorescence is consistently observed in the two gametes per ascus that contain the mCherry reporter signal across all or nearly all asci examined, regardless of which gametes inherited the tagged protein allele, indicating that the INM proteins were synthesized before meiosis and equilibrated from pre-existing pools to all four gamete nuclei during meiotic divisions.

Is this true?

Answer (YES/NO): NO